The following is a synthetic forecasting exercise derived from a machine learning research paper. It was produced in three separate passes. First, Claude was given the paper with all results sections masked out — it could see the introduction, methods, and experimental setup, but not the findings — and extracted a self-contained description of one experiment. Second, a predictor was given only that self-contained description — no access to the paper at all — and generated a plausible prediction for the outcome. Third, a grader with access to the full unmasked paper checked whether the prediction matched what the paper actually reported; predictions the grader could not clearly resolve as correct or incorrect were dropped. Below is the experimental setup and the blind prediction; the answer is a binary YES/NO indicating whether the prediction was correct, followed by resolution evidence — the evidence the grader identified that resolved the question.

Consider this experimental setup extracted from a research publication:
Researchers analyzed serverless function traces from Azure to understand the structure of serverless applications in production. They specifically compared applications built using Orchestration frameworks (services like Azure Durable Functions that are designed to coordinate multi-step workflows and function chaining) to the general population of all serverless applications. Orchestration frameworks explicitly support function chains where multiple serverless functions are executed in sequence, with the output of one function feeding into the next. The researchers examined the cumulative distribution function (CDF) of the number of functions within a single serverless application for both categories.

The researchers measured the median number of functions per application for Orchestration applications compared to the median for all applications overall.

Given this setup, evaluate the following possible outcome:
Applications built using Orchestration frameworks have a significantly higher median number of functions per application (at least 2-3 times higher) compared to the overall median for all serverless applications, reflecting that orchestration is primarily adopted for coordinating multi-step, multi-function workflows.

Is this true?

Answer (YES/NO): YES